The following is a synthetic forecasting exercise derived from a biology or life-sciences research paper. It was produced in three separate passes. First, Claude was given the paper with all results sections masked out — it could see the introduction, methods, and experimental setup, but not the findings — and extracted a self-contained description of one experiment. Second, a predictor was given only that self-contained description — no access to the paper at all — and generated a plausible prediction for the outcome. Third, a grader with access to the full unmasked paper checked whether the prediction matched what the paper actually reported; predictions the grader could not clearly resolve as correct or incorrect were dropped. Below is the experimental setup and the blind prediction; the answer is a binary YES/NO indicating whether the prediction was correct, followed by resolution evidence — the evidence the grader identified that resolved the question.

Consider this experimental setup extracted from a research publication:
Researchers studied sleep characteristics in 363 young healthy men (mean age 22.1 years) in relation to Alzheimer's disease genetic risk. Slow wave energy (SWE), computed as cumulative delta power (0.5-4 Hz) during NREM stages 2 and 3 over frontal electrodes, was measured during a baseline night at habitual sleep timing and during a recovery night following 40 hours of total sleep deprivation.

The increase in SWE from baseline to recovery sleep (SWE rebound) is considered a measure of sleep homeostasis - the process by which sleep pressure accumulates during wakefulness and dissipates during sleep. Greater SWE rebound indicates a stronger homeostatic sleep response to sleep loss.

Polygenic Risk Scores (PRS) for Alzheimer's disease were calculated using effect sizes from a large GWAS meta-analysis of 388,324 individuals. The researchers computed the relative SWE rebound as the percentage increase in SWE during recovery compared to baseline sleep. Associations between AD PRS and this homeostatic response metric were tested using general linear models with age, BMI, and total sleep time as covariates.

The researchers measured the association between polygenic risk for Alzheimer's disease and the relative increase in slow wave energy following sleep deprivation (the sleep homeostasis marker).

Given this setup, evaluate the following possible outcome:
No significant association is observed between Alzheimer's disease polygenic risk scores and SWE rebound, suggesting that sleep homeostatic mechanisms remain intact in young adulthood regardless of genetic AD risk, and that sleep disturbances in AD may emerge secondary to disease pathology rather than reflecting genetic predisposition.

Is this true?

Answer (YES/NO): NO